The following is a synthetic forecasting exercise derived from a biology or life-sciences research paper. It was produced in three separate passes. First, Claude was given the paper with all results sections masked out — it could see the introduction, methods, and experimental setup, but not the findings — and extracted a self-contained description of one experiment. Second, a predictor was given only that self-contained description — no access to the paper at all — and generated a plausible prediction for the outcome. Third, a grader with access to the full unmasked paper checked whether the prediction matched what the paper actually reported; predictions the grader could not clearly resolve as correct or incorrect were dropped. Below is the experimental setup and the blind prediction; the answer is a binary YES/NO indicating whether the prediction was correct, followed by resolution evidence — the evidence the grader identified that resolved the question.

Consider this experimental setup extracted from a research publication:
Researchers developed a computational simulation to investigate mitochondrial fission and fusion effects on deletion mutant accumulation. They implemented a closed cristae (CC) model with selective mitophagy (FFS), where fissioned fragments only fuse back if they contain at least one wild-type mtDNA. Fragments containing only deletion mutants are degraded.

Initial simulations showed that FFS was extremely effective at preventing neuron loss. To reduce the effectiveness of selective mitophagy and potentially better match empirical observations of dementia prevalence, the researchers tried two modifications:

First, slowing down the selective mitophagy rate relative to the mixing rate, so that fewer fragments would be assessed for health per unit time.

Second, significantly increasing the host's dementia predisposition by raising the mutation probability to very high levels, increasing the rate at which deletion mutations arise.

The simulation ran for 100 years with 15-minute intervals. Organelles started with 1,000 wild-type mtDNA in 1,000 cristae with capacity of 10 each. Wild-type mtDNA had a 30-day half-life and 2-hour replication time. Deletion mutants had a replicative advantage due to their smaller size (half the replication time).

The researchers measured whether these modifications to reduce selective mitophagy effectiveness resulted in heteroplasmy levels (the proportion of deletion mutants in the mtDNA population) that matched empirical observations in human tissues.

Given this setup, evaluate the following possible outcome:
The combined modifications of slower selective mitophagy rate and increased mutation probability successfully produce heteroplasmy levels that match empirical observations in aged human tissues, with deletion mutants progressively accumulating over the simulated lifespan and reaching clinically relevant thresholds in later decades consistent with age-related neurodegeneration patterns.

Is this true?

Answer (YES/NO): NO